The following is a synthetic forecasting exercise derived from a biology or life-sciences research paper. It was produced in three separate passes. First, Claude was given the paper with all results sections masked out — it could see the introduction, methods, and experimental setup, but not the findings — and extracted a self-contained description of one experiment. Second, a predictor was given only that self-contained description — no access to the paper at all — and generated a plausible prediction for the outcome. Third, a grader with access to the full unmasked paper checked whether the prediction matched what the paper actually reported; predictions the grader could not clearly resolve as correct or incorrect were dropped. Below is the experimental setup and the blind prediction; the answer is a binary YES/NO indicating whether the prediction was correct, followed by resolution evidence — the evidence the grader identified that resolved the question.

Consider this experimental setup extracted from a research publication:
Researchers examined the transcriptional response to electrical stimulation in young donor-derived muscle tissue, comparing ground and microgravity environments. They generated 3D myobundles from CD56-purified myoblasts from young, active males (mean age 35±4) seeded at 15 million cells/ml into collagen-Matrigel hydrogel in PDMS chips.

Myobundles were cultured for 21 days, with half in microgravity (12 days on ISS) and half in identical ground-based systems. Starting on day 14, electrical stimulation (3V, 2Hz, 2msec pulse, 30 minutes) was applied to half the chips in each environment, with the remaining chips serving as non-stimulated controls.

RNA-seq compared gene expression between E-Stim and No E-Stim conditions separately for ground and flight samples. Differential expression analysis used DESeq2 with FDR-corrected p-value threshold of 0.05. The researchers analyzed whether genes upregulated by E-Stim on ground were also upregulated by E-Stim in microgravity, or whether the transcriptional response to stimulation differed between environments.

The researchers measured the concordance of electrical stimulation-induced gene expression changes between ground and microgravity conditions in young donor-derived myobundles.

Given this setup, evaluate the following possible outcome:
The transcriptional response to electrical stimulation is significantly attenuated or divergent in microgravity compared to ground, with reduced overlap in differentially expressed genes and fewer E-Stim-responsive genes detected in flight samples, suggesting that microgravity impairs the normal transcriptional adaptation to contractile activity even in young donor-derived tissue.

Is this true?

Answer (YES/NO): NO